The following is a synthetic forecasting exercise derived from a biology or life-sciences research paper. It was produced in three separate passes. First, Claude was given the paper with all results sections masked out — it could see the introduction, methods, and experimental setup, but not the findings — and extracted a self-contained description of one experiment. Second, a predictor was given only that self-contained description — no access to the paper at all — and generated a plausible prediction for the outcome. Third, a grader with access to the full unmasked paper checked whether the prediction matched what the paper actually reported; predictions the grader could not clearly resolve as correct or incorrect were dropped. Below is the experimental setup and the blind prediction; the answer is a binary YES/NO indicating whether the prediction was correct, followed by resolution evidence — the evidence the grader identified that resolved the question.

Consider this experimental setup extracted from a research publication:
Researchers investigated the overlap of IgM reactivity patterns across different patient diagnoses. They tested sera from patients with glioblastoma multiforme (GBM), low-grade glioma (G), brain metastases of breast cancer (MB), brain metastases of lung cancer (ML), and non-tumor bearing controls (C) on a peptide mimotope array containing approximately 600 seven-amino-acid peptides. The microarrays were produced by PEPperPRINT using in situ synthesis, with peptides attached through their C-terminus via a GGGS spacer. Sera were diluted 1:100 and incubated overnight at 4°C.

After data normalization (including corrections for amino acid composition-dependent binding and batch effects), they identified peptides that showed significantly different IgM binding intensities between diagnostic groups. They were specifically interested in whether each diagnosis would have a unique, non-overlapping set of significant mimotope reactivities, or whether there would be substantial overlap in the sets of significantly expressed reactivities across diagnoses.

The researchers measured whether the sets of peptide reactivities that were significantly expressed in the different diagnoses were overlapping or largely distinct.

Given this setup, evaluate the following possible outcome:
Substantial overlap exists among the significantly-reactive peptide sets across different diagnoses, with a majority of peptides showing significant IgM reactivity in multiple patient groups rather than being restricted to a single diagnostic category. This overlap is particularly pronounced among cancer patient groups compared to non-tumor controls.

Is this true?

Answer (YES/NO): NO